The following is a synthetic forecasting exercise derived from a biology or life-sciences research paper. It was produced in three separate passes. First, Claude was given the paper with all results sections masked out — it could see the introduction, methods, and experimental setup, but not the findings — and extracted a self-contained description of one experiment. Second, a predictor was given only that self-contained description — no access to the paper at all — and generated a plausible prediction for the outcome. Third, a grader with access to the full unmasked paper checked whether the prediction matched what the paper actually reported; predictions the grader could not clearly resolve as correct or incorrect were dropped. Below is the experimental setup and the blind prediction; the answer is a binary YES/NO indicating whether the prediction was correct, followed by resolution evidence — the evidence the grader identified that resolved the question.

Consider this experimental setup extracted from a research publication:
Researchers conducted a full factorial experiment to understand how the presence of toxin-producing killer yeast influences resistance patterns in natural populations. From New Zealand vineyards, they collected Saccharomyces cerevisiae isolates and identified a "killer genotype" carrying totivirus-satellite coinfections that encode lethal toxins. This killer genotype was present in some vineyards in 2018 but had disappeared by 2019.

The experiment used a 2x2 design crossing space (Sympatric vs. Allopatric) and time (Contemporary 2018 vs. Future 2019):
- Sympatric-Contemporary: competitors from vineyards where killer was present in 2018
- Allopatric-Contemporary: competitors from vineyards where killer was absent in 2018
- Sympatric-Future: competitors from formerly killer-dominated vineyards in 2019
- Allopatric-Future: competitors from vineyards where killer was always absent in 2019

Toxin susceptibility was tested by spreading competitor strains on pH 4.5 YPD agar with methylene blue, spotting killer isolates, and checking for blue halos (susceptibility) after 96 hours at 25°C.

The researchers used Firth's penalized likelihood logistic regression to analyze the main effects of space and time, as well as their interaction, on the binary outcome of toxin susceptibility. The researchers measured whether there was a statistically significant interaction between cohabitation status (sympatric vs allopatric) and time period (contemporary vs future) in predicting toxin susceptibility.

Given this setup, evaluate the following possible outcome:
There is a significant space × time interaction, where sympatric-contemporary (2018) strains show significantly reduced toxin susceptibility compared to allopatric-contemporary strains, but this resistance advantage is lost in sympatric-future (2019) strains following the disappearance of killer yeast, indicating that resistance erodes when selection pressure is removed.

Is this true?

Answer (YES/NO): NO